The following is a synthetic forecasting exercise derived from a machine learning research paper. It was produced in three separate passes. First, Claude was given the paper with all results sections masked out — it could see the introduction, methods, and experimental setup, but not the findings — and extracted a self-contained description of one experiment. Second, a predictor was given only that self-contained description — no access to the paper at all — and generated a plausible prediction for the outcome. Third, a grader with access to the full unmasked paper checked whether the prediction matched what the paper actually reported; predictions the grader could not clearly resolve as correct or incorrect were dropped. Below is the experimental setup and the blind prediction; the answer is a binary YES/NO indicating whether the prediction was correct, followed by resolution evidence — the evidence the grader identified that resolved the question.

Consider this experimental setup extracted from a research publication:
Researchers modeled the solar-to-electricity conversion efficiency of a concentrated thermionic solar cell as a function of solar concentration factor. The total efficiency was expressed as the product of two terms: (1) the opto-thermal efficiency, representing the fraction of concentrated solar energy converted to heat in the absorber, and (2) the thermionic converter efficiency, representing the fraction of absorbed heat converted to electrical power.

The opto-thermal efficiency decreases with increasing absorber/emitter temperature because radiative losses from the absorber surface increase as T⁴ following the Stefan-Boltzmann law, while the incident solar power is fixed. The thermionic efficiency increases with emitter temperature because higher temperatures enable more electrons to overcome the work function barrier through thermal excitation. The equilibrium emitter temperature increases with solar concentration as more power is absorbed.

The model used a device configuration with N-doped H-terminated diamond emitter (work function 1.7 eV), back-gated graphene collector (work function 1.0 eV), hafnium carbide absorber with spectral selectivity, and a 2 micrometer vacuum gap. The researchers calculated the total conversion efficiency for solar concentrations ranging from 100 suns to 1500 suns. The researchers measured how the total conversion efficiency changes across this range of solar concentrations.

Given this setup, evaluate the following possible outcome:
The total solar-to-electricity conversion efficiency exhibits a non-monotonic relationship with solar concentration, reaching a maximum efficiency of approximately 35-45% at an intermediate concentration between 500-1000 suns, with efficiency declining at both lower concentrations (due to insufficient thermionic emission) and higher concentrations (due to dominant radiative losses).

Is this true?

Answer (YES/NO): NO